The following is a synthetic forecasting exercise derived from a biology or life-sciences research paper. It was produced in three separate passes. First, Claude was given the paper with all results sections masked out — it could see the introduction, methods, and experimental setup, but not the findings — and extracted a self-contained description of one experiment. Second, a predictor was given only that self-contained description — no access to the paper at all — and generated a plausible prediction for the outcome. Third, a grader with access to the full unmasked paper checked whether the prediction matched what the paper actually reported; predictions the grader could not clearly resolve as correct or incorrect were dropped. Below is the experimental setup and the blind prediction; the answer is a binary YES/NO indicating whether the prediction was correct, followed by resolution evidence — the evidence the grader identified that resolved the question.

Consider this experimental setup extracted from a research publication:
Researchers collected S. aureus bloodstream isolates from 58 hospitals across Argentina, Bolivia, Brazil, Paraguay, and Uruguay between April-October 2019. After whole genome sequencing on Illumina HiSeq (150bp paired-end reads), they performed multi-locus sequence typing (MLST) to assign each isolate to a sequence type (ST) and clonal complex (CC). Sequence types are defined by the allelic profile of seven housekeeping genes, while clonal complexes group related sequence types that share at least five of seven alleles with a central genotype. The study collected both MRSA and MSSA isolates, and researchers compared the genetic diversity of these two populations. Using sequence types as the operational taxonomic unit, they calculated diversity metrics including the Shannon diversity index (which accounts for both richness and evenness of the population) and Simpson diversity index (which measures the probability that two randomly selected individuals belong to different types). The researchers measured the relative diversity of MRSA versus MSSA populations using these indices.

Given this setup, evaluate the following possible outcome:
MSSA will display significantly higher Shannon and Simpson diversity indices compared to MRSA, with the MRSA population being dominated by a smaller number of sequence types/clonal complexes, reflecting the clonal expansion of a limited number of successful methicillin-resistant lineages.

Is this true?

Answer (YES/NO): YES